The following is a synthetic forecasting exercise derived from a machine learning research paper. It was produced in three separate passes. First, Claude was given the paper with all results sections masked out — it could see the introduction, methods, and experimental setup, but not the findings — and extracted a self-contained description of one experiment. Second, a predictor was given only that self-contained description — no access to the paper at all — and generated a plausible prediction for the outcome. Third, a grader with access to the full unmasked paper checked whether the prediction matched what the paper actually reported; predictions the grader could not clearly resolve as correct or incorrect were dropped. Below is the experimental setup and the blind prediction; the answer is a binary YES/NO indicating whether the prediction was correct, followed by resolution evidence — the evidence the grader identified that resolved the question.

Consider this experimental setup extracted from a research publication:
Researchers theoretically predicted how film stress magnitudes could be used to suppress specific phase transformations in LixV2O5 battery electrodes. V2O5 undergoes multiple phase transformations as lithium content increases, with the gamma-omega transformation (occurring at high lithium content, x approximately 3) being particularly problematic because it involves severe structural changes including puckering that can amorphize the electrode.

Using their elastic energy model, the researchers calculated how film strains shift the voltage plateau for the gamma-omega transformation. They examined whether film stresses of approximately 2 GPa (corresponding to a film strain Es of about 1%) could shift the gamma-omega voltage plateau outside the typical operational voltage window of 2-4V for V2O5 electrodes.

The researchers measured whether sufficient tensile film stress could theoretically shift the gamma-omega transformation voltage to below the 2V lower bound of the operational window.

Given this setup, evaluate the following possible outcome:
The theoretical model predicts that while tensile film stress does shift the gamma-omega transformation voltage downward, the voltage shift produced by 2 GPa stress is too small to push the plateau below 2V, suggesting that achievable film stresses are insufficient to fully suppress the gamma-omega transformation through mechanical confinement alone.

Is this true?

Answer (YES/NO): NO